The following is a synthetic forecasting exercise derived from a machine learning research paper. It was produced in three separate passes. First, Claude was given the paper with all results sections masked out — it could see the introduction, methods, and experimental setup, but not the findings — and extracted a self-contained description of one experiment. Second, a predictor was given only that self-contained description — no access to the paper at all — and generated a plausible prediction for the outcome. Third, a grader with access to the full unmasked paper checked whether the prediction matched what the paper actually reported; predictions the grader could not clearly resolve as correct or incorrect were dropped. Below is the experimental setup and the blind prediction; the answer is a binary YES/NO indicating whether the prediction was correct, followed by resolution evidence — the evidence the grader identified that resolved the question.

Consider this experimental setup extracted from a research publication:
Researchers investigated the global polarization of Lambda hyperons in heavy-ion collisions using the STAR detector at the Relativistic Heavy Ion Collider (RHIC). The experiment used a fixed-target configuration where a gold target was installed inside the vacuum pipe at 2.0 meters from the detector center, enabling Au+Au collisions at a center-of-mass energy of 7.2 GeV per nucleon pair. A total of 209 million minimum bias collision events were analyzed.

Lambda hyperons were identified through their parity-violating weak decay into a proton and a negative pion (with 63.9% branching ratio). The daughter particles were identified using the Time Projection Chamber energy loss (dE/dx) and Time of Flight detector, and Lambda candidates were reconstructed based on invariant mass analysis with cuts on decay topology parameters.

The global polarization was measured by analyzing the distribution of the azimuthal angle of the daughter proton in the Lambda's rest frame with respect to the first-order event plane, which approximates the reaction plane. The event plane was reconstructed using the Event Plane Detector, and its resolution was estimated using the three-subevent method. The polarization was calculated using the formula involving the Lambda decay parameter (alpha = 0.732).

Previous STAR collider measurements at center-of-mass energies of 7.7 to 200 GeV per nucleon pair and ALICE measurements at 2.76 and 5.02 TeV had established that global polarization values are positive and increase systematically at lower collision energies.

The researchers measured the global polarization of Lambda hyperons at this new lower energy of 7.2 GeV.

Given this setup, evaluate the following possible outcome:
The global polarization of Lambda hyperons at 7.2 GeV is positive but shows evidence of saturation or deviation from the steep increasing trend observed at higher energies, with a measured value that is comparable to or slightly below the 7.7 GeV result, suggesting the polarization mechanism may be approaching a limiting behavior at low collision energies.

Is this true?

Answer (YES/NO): NO